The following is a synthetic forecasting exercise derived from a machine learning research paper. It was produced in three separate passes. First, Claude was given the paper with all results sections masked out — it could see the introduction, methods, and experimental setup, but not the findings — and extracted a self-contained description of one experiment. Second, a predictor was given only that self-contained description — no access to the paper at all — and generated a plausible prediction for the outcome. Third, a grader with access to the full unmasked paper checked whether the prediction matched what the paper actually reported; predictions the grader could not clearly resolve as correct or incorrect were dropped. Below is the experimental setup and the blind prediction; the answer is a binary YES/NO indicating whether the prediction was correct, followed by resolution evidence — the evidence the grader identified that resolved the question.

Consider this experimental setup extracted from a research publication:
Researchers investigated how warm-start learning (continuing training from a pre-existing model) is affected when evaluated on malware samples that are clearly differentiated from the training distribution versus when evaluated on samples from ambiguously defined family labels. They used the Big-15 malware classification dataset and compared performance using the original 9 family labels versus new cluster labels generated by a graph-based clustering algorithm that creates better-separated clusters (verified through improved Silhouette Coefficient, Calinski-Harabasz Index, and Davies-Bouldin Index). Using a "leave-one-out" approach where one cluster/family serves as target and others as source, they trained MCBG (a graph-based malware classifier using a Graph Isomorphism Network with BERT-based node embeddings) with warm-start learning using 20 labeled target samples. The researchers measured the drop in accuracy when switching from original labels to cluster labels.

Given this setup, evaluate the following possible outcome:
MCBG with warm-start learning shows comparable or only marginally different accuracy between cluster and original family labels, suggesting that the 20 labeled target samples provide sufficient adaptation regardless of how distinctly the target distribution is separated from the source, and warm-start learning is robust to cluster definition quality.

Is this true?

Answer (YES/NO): NO